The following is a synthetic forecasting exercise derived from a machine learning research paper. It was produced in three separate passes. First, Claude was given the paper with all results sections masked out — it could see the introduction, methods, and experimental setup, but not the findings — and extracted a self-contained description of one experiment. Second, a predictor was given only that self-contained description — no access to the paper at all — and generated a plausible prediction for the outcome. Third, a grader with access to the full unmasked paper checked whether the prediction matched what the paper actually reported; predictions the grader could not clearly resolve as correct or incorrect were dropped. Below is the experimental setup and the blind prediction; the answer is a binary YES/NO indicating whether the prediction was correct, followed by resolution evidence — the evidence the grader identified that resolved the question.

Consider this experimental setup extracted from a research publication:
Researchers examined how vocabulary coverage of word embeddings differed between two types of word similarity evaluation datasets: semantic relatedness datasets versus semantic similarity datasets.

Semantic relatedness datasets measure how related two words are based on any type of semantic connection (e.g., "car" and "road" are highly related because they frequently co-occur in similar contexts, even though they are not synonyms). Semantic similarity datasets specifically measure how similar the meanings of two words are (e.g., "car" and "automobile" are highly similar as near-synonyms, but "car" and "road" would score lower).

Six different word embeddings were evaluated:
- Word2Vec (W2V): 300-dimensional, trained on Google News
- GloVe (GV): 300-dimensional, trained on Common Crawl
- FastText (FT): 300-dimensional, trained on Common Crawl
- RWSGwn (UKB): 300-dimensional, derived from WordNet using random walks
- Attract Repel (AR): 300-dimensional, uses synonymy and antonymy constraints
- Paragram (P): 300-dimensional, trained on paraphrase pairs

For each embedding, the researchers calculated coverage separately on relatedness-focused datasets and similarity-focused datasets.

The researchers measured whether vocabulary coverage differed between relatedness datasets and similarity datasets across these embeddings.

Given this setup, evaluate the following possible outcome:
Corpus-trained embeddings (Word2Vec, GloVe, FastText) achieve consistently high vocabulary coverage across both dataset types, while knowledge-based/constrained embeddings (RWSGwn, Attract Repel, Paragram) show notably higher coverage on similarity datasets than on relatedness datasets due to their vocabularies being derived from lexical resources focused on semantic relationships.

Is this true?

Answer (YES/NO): NO